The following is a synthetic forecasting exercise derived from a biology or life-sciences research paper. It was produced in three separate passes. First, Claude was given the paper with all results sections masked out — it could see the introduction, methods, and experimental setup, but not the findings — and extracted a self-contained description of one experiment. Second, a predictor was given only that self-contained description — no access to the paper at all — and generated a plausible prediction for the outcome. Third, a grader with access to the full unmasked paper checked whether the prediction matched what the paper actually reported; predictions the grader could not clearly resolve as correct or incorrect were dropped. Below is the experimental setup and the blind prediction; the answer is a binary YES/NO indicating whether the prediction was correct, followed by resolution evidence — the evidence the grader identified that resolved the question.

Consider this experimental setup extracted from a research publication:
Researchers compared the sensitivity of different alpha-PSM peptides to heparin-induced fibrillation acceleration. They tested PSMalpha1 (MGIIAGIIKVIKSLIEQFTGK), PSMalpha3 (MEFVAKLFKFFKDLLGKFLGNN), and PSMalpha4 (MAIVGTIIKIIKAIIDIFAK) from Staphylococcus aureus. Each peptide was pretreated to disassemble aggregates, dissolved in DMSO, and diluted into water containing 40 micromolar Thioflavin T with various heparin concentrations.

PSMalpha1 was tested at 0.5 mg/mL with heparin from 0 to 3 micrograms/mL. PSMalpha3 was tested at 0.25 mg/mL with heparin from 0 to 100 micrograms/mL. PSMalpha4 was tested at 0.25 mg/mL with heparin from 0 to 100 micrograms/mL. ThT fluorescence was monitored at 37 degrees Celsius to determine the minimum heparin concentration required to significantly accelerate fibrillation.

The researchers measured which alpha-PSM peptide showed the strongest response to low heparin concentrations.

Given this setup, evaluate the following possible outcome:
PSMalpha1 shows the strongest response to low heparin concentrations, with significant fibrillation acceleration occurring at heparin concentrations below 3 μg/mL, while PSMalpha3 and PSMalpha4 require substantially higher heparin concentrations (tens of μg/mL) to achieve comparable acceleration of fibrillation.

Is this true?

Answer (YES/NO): YES